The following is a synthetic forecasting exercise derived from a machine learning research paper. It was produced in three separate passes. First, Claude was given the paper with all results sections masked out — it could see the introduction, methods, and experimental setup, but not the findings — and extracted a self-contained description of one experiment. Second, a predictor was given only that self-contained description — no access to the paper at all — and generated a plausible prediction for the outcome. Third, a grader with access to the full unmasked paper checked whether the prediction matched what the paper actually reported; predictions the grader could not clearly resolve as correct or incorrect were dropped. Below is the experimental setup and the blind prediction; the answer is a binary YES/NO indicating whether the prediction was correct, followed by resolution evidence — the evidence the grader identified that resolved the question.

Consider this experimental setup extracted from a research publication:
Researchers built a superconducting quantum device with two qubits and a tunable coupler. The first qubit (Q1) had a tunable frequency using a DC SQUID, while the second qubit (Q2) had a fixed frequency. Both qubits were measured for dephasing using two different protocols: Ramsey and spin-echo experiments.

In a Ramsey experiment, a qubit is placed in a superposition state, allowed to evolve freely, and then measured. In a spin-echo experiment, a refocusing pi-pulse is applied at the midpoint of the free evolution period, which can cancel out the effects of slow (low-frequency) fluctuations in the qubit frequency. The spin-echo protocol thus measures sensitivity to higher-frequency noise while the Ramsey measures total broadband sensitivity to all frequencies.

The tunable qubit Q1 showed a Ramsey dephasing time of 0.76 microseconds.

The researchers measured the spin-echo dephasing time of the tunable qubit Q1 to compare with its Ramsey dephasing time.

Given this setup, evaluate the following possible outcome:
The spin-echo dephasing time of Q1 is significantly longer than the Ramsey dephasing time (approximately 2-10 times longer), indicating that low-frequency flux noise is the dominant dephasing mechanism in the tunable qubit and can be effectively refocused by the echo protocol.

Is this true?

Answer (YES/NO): YES